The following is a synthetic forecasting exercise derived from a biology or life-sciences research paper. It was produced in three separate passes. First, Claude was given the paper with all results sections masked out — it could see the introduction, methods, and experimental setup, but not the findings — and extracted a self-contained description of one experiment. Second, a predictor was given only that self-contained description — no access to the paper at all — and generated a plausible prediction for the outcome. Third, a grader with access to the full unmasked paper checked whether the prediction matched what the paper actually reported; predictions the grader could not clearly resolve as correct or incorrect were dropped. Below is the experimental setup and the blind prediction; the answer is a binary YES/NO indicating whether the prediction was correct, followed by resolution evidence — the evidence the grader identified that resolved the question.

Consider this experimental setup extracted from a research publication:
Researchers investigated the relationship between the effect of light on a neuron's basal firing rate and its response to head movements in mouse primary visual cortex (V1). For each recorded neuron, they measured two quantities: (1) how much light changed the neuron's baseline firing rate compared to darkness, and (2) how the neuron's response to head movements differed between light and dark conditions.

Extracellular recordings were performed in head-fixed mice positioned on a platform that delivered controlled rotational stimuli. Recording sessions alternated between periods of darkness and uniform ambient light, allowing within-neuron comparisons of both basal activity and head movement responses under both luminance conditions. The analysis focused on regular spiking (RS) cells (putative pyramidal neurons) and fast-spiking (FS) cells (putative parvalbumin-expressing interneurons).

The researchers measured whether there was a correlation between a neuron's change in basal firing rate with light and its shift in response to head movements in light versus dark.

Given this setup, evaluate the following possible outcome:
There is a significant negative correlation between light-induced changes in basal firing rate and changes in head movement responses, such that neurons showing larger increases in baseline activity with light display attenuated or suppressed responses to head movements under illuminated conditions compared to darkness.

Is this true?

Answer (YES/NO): YES